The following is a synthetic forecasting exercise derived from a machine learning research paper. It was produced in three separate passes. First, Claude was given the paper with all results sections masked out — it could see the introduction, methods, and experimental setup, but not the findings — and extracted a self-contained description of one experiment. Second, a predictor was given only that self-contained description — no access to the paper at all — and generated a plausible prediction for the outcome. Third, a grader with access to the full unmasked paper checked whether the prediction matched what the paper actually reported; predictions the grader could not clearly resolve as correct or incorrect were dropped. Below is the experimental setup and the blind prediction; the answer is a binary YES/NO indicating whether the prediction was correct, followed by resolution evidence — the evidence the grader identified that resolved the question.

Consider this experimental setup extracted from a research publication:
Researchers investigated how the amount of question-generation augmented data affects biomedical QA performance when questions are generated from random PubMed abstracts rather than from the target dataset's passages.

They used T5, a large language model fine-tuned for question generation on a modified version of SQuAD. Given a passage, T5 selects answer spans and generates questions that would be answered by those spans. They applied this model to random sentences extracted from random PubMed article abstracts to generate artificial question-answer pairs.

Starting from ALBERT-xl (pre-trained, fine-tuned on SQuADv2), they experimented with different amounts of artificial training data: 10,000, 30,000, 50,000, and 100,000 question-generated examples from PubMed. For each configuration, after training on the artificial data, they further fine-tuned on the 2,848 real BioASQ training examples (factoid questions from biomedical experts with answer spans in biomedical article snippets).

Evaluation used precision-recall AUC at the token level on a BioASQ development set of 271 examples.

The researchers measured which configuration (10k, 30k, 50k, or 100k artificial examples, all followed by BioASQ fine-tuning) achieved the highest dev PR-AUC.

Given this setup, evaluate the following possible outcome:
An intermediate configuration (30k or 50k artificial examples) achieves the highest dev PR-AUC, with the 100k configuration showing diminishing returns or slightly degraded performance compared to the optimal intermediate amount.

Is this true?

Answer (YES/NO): YES